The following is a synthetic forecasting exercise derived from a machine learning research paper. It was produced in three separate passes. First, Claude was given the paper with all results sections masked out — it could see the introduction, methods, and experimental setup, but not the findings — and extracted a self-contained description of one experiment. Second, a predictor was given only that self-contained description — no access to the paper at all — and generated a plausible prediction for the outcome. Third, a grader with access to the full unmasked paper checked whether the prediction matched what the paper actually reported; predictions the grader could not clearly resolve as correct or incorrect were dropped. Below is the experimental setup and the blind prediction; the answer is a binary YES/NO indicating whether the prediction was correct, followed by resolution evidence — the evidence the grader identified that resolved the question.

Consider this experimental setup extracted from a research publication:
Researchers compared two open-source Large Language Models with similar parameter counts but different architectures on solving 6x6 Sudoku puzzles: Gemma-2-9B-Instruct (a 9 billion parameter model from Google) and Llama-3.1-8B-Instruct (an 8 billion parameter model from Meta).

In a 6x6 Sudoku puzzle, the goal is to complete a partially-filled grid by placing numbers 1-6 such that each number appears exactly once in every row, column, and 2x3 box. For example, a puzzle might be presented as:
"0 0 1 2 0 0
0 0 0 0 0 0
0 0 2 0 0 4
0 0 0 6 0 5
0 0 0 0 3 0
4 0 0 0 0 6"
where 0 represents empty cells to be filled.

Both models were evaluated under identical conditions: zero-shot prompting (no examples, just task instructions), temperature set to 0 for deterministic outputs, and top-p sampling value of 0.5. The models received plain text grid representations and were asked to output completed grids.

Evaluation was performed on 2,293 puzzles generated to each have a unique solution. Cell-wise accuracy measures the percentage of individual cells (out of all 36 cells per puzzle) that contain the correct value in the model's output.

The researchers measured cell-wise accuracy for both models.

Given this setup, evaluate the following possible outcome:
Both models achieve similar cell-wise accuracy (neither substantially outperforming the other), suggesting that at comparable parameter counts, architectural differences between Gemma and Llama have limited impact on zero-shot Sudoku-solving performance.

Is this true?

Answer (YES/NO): NO